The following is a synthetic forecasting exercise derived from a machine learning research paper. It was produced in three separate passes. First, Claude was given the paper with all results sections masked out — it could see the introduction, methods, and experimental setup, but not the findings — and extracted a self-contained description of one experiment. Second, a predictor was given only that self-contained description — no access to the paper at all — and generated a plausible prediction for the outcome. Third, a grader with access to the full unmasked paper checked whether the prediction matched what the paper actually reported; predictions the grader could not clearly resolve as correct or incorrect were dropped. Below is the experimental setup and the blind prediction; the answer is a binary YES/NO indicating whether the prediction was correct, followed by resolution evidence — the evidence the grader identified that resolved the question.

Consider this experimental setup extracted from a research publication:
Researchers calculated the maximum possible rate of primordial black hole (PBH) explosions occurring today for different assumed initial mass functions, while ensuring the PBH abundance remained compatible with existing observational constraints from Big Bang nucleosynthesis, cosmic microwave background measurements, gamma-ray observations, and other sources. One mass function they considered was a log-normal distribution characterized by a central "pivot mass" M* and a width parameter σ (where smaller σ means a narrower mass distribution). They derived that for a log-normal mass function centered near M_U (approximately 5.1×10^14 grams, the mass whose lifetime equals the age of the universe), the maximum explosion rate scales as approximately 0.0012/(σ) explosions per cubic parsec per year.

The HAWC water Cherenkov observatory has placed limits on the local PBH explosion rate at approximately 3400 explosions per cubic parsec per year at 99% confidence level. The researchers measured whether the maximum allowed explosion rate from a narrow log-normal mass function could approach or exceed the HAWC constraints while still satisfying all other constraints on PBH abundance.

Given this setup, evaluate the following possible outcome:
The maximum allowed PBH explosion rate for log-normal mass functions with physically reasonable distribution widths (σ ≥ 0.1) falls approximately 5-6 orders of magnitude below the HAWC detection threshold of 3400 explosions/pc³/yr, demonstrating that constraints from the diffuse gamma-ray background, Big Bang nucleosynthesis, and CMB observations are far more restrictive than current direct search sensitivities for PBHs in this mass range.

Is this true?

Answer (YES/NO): YES